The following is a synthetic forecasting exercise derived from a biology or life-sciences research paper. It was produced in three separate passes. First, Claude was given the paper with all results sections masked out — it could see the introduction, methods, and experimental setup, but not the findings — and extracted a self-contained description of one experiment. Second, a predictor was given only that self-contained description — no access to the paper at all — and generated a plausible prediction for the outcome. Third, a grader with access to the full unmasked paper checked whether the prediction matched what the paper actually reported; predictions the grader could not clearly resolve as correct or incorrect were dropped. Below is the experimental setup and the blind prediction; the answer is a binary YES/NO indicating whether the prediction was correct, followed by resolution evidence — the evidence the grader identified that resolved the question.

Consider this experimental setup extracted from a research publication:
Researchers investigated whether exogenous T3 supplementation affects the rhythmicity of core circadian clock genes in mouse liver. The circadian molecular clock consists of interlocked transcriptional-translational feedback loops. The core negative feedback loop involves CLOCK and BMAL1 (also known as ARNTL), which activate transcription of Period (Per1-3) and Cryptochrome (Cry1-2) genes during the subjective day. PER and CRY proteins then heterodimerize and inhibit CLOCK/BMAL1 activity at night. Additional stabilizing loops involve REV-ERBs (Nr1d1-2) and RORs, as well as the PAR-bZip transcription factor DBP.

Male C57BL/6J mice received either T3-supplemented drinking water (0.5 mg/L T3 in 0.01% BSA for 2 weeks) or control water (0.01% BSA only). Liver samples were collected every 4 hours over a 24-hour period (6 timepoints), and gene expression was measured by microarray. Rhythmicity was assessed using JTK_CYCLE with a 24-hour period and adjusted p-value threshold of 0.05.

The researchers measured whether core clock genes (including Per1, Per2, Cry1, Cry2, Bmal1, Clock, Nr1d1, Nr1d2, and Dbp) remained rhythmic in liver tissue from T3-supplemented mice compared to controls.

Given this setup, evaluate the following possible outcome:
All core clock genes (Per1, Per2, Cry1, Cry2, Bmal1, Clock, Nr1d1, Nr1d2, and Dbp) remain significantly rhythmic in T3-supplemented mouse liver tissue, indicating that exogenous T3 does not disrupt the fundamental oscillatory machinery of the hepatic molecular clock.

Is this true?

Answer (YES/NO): YES